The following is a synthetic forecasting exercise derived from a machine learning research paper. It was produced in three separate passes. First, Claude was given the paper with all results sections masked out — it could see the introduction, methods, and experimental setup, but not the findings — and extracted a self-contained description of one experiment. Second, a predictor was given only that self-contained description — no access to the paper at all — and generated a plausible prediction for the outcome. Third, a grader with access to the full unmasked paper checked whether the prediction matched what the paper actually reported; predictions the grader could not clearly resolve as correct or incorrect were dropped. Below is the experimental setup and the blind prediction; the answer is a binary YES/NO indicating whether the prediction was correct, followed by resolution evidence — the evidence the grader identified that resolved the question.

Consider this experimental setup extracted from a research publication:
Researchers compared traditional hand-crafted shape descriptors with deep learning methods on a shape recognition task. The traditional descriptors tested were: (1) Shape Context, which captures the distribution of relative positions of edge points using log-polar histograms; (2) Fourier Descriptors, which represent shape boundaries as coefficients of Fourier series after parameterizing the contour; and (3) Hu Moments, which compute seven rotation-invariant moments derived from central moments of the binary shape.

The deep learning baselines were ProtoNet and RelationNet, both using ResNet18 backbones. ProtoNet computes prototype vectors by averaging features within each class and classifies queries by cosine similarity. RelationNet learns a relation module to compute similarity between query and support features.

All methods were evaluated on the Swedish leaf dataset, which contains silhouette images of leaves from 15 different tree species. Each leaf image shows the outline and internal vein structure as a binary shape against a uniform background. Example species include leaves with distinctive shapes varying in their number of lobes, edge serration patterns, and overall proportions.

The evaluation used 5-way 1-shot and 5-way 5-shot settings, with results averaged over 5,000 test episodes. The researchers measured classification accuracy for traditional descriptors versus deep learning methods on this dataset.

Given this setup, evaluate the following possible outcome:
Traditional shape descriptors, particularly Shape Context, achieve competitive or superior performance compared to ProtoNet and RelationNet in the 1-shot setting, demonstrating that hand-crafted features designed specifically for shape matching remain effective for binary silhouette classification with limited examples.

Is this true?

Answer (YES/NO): YES